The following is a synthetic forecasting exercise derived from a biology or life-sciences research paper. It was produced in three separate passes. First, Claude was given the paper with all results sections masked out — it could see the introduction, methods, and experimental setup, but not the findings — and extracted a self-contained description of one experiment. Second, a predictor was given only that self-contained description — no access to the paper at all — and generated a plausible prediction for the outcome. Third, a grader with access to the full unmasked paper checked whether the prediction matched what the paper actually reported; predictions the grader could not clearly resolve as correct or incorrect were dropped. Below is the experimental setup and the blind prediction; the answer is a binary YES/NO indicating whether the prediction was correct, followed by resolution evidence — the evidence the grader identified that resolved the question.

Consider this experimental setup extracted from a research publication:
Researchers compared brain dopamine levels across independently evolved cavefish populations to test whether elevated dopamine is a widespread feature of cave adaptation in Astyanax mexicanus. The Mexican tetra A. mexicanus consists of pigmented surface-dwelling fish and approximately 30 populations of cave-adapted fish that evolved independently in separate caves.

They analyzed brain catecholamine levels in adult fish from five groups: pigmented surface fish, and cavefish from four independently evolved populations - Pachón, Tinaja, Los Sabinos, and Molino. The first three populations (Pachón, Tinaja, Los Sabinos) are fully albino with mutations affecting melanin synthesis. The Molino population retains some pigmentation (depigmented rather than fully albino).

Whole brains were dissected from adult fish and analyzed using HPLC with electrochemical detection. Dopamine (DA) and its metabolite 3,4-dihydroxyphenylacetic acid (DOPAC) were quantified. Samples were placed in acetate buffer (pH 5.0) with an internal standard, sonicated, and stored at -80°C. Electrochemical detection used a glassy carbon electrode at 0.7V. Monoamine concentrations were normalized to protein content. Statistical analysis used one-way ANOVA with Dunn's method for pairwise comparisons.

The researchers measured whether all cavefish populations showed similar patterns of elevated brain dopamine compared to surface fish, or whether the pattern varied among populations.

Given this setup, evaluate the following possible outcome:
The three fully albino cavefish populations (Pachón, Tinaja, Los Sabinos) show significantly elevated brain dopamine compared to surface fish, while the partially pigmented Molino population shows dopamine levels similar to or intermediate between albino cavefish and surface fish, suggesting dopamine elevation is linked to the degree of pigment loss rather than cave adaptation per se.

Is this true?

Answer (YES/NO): NO